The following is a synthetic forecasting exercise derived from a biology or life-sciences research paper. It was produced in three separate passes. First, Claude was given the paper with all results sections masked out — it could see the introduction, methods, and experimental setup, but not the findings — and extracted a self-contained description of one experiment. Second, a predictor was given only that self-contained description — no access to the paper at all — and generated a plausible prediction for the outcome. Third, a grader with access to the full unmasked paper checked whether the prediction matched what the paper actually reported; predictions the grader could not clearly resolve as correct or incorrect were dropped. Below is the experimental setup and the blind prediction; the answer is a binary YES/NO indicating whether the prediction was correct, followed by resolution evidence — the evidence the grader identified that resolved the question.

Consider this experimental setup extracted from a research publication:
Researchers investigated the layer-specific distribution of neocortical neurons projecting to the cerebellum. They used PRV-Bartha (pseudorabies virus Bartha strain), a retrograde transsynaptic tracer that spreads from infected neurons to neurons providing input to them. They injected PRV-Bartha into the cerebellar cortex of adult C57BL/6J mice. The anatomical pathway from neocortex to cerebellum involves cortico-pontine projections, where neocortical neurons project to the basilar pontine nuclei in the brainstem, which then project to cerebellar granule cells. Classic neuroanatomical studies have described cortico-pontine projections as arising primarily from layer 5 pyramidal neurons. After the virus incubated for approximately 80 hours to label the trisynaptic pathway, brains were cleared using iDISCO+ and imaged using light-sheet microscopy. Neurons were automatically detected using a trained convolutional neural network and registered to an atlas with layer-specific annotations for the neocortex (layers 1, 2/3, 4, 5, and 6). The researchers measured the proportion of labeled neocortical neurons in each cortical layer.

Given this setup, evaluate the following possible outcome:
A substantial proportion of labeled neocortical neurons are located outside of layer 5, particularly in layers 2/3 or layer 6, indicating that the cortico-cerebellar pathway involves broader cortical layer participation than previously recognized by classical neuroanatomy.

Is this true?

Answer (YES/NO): NO